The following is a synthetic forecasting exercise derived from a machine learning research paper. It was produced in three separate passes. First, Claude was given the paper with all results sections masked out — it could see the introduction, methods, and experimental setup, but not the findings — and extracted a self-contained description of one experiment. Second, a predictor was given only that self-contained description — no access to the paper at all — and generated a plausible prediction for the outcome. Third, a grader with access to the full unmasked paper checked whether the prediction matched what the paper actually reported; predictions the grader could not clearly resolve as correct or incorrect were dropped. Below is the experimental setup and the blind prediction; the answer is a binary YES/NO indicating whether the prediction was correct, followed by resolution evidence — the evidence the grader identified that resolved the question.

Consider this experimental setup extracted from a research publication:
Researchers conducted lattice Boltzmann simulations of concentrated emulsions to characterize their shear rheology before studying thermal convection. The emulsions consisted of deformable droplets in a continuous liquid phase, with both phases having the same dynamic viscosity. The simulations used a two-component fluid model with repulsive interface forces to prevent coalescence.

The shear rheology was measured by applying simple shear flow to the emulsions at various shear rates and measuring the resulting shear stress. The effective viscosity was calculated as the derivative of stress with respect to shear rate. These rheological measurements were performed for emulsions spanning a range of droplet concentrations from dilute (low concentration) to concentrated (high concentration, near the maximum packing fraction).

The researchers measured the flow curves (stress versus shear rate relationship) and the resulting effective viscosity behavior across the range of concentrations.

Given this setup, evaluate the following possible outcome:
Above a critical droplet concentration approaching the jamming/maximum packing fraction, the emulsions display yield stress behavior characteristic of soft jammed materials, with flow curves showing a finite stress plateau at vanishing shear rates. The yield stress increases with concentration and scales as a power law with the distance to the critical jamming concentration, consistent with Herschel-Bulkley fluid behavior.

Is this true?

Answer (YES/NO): NO